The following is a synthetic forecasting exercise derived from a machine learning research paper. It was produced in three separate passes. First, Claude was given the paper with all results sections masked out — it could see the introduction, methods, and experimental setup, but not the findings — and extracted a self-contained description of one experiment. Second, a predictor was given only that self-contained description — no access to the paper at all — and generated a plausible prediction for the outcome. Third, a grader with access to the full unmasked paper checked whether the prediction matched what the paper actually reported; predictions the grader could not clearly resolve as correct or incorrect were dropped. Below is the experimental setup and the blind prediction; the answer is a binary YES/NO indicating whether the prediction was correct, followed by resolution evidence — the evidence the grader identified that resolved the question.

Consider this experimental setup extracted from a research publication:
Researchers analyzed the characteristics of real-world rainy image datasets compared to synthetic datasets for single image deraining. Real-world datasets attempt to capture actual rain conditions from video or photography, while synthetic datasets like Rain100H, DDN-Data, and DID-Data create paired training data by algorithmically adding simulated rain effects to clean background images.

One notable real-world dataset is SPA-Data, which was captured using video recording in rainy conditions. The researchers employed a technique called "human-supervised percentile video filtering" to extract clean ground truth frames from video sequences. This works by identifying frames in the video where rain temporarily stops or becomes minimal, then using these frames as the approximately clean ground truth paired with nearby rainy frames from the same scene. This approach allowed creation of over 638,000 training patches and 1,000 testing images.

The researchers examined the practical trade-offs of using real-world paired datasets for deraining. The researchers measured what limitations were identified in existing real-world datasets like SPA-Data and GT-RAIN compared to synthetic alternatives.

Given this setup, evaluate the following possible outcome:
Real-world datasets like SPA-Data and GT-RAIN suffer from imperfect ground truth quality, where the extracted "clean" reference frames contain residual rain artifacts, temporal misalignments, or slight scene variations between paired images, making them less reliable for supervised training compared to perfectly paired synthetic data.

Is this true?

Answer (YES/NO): NO